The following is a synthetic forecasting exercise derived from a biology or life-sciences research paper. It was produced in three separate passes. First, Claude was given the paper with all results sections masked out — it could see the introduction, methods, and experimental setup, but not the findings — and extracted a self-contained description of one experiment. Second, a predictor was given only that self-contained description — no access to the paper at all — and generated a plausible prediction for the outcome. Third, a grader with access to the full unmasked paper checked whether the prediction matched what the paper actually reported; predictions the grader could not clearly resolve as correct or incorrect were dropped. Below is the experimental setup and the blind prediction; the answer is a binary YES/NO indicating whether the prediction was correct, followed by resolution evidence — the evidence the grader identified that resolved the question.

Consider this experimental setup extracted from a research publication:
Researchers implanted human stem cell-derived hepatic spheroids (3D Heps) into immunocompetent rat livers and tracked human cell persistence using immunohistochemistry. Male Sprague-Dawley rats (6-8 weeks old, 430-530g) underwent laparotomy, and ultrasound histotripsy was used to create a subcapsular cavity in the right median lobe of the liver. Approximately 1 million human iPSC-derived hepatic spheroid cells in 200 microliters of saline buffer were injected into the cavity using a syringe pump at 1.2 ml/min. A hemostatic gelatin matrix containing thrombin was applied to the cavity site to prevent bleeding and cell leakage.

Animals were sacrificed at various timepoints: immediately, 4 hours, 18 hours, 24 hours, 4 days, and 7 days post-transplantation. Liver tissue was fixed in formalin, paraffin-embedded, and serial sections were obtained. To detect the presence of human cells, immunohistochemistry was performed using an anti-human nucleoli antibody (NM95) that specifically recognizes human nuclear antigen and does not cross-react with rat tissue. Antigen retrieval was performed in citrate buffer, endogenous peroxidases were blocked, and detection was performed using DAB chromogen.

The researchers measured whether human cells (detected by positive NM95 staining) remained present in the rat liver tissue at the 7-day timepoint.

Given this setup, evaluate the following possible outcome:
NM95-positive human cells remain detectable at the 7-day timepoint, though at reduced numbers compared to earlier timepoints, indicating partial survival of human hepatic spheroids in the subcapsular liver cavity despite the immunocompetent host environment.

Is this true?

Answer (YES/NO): NO